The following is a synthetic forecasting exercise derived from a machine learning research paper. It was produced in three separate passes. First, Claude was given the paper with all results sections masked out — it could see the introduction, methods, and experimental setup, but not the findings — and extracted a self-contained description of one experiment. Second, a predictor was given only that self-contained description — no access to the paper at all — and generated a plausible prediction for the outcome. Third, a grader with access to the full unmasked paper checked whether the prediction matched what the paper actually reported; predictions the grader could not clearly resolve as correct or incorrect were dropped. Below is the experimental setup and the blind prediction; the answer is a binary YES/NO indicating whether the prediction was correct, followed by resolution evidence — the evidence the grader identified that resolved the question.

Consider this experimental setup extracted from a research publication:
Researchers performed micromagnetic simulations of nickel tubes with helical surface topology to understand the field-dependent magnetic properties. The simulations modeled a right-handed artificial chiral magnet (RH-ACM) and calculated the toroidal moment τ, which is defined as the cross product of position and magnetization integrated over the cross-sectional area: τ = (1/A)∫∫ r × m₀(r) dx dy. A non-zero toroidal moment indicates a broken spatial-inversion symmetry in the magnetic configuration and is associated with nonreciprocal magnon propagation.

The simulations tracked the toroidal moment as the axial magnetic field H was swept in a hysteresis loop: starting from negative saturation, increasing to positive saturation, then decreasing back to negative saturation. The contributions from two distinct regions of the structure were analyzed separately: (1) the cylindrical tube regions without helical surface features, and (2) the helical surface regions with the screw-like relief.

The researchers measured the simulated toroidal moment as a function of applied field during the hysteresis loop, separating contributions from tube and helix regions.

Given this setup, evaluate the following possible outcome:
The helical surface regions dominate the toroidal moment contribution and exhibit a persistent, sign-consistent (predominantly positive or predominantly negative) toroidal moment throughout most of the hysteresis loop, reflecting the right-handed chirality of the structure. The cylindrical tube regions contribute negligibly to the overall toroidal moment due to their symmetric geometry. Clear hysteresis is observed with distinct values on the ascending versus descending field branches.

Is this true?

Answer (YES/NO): NO